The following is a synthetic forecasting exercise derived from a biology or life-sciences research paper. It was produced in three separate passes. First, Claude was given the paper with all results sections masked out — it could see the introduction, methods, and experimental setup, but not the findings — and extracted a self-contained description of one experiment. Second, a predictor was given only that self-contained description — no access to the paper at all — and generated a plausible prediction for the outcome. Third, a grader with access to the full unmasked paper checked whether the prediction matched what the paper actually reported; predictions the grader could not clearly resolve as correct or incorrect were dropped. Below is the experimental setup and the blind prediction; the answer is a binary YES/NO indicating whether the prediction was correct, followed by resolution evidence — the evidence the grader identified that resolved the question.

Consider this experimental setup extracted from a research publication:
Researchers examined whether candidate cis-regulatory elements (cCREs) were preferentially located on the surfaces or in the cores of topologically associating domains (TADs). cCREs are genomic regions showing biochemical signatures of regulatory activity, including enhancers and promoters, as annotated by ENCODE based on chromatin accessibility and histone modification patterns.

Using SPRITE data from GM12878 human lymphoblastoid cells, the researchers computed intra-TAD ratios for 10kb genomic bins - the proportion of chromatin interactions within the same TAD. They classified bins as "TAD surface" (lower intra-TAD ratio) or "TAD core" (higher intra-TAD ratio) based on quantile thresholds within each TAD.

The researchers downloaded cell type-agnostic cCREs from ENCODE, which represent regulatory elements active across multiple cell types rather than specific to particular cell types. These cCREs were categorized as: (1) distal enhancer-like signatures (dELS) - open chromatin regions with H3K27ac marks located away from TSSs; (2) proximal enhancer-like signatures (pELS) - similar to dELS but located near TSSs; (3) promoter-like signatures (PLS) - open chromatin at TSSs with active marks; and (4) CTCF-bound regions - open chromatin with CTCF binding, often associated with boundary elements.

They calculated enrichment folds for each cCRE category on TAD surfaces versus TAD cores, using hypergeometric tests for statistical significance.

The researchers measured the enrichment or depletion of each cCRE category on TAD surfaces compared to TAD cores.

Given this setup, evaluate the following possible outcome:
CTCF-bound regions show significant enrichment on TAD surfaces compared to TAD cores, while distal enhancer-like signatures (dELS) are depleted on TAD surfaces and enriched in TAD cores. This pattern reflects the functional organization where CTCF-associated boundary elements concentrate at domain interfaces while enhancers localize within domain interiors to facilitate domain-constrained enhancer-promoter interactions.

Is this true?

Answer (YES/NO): NO